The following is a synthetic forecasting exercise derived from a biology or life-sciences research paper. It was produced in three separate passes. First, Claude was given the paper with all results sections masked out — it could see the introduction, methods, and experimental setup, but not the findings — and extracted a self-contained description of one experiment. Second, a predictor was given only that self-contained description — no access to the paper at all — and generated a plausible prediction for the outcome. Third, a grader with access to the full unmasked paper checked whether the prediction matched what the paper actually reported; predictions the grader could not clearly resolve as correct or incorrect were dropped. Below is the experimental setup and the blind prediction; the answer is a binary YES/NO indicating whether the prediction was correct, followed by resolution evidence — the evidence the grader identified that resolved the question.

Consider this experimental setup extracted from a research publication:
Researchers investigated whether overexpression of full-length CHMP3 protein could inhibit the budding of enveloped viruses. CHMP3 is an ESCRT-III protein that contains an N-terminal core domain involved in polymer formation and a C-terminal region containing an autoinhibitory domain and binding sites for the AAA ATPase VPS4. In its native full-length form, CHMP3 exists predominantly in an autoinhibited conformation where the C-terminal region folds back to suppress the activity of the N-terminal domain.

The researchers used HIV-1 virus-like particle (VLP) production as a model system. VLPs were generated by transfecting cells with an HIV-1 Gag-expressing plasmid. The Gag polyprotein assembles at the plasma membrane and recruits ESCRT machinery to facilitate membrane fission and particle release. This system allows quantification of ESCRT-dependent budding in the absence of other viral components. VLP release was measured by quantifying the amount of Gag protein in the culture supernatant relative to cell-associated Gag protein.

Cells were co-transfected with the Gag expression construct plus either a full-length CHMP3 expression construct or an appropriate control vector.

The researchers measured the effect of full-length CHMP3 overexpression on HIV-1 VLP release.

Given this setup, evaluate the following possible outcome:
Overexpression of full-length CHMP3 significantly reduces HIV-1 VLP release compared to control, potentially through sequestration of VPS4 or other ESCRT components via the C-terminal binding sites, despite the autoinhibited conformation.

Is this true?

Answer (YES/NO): YES